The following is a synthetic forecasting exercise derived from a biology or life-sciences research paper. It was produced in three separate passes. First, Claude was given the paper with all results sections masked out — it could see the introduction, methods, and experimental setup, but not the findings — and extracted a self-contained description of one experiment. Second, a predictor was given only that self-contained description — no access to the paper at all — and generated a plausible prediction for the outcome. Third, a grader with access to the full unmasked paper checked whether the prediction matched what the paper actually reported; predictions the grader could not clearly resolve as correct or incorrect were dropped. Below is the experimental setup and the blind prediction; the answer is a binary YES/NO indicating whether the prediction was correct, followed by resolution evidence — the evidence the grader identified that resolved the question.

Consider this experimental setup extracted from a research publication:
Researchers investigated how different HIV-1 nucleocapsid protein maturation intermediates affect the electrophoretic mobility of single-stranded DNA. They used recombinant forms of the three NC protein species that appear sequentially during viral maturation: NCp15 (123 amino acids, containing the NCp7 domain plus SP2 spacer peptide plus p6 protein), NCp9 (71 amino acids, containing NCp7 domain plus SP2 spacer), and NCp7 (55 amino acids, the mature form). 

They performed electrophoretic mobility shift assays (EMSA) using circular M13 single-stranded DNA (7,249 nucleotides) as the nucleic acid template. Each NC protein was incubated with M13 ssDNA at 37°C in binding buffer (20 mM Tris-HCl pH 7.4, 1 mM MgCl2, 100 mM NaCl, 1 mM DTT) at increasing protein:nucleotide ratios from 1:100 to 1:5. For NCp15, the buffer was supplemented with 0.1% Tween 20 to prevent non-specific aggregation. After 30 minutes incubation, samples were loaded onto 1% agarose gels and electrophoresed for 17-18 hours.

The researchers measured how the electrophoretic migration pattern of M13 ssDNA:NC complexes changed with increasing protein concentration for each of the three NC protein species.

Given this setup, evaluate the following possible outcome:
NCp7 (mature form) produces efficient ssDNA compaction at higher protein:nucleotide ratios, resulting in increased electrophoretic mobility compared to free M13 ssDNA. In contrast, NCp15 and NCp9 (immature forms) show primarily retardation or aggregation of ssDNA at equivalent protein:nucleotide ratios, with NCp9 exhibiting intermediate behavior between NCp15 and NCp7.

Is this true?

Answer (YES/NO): NO